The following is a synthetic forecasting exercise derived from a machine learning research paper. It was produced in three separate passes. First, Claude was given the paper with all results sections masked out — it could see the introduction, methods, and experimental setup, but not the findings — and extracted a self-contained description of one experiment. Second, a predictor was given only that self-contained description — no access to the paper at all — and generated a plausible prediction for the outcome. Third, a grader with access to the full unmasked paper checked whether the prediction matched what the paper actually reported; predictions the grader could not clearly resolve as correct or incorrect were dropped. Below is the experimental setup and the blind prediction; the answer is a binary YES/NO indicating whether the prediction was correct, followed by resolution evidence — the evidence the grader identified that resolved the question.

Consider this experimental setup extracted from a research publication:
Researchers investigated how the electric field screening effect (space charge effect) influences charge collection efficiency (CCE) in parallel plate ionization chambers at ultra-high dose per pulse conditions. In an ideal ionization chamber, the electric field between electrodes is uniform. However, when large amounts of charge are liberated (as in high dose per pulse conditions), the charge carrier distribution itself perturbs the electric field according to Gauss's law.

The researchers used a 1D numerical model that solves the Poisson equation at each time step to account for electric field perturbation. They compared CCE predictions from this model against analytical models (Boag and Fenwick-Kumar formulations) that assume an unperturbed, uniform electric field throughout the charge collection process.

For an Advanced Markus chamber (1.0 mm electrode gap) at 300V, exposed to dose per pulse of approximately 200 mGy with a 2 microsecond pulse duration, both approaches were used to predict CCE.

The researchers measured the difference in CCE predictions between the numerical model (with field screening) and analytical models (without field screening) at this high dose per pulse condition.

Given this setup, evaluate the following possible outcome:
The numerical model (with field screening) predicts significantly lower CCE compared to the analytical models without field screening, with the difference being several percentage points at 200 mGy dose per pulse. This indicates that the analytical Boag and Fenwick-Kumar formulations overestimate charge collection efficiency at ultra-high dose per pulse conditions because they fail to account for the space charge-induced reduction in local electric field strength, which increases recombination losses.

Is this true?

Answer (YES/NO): NO